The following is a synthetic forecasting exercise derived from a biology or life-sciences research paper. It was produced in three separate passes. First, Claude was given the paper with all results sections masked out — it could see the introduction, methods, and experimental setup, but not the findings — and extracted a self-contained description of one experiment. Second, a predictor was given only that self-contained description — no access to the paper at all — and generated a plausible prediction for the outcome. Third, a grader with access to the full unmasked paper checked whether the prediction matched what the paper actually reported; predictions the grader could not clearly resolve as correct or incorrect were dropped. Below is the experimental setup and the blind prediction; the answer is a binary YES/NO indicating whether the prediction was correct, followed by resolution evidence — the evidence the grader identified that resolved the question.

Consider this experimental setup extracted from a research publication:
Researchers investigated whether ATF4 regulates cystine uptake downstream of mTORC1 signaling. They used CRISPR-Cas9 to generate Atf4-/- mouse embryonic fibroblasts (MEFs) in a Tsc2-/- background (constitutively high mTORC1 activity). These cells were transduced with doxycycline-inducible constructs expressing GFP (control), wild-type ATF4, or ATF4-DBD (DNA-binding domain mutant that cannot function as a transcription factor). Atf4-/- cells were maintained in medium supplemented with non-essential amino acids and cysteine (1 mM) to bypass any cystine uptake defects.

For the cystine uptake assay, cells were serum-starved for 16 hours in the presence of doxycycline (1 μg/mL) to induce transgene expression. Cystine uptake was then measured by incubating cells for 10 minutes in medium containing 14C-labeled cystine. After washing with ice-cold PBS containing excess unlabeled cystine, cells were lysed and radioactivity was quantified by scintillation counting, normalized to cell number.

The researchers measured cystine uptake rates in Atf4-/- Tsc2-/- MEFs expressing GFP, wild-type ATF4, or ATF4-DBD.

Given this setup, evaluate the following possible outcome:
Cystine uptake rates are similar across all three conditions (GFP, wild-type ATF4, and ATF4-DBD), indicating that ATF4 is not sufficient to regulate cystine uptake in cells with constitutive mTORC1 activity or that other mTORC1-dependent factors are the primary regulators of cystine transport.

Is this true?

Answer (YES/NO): NO